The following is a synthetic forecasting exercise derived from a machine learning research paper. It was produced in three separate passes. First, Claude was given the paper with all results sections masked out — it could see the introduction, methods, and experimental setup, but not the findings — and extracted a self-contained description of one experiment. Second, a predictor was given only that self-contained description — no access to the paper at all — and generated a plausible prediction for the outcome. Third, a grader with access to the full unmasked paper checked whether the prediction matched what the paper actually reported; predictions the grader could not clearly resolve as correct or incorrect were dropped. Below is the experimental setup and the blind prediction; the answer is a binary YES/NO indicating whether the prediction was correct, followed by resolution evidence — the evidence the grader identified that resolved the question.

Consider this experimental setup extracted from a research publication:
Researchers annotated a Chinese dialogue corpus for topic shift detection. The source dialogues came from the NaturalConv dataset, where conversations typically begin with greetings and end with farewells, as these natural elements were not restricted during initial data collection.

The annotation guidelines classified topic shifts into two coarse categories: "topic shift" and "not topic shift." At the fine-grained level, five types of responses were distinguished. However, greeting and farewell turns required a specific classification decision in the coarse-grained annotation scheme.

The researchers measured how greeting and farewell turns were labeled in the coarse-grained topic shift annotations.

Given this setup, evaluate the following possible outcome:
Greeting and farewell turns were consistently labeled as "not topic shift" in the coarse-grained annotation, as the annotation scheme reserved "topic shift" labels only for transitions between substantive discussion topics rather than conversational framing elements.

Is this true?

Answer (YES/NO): NO